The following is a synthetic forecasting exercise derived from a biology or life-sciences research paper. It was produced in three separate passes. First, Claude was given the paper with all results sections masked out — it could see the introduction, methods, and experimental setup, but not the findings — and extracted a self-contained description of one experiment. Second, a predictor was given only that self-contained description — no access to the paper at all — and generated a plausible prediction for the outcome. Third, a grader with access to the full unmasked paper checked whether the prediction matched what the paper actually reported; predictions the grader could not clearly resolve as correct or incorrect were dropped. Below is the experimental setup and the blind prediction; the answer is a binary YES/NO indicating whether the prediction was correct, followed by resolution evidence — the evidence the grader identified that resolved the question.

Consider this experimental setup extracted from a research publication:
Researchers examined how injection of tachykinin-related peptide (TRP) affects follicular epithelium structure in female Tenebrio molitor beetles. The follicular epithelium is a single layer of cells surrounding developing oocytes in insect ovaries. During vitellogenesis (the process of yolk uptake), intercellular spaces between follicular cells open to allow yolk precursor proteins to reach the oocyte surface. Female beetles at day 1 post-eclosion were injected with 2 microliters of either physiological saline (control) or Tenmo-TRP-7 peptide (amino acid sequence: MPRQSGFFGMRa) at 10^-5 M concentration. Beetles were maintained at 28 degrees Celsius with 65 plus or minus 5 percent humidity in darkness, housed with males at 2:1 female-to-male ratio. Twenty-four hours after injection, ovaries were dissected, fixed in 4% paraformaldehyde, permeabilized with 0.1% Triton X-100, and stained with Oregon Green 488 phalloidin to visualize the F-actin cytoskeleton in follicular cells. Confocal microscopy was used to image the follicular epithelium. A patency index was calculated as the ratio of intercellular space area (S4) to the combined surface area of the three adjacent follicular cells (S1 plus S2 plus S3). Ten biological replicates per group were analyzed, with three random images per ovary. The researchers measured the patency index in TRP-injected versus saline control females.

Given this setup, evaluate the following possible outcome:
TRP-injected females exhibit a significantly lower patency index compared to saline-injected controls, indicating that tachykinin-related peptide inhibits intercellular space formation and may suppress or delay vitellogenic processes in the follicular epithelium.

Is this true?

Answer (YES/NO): NO